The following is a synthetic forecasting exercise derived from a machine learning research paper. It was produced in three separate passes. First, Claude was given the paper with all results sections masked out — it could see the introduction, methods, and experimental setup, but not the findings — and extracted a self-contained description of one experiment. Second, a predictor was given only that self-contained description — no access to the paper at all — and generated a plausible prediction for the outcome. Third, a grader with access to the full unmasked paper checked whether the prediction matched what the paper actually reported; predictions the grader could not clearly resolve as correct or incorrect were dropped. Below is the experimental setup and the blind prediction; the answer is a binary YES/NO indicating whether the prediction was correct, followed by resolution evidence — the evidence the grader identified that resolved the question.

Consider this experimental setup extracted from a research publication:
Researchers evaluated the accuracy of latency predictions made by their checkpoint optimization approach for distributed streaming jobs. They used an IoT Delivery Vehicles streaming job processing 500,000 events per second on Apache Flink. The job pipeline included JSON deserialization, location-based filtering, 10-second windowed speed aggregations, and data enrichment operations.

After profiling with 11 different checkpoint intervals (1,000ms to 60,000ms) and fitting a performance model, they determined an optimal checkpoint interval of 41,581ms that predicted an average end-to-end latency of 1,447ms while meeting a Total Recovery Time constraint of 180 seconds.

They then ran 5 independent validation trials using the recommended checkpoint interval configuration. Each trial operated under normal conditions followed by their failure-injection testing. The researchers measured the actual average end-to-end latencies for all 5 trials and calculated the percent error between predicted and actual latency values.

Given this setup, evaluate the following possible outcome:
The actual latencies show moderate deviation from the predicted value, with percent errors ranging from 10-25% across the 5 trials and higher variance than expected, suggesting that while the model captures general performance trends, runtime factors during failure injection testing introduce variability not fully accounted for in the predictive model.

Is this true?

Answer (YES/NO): NO